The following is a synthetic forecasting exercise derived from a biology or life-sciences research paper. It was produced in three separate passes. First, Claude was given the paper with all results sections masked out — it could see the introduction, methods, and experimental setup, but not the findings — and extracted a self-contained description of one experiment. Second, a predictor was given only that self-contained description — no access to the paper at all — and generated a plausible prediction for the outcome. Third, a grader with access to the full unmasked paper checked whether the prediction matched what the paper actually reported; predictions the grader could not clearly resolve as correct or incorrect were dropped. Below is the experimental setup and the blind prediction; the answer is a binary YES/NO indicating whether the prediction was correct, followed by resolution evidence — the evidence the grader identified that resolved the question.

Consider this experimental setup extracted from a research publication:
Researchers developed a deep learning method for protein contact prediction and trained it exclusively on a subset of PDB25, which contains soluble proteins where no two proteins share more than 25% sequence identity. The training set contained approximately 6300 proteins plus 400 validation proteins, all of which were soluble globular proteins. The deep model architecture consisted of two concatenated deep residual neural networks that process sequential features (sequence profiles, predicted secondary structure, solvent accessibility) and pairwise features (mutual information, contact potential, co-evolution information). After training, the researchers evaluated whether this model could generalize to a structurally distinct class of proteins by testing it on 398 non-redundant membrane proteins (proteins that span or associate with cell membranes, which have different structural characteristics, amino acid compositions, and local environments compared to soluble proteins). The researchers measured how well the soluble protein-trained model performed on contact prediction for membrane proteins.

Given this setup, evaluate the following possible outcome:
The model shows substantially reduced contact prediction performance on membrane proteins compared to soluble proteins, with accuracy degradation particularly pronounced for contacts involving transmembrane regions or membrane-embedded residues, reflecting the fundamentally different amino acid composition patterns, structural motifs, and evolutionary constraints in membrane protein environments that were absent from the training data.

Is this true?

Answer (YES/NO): NO